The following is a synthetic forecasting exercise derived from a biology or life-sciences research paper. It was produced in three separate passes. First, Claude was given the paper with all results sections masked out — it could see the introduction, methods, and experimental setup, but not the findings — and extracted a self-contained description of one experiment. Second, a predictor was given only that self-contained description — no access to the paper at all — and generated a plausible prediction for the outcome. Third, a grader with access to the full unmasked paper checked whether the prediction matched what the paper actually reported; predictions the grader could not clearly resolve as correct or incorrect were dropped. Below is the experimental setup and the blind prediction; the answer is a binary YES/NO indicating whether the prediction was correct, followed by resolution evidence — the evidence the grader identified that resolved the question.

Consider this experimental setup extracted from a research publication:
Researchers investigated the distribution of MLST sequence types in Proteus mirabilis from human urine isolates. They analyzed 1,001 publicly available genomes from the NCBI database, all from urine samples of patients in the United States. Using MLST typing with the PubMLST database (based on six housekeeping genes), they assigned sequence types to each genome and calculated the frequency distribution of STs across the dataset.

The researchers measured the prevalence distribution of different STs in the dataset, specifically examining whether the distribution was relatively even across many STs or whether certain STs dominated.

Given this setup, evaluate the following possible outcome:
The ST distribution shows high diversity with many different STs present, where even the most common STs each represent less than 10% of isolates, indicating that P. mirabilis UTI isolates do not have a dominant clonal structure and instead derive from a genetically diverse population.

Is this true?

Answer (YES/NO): NO